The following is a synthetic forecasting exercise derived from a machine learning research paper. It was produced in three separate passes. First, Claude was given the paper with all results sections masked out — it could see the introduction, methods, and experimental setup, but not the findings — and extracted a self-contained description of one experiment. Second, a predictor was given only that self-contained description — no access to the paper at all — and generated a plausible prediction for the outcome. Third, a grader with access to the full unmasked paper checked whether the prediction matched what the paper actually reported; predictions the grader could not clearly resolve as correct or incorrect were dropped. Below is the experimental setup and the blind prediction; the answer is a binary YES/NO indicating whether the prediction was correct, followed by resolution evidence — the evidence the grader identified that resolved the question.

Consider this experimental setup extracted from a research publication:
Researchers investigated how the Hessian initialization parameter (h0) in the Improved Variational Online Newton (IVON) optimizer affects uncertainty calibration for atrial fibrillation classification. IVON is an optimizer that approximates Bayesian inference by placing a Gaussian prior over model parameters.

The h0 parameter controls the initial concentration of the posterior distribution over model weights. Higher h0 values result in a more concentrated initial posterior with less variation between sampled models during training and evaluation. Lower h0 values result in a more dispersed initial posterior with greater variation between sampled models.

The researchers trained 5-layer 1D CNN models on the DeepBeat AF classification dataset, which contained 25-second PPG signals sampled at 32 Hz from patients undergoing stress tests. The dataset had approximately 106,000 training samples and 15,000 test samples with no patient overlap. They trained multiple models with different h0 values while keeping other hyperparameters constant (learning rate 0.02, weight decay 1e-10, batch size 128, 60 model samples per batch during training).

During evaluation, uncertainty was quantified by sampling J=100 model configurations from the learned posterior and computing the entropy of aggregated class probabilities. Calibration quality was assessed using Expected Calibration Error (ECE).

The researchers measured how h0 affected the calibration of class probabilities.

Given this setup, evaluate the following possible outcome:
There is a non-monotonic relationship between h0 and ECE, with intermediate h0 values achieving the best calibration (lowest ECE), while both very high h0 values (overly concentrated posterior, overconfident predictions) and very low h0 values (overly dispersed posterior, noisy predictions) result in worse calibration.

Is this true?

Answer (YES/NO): NO